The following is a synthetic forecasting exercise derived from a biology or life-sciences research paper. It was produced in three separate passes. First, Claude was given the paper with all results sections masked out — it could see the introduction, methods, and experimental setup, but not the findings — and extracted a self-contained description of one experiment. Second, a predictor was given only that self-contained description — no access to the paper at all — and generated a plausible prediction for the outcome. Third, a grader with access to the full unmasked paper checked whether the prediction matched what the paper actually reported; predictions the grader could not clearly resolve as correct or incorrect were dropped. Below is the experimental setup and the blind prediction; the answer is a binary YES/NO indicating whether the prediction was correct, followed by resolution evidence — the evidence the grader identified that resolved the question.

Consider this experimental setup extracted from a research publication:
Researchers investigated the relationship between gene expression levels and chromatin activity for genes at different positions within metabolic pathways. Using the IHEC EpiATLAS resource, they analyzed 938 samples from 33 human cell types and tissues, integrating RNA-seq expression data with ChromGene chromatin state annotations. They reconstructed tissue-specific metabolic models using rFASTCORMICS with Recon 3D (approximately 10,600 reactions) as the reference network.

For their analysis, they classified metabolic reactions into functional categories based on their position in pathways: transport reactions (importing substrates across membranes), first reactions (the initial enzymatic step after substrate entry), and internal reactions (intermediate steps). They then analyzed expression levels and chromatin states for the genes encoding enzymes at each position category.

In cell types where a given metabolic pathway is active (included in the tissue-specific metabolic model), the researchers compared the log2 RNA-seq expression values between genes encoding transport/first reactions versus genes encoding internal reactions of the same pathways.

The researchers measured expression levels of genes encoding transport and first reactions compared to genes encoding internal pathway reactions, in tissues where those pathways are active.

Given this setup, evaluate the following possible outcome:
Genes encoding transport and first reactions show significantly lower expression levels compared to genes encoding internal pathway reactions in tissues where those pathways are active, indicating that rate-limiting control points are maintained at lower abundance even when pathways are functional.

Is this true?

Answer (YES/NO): NO